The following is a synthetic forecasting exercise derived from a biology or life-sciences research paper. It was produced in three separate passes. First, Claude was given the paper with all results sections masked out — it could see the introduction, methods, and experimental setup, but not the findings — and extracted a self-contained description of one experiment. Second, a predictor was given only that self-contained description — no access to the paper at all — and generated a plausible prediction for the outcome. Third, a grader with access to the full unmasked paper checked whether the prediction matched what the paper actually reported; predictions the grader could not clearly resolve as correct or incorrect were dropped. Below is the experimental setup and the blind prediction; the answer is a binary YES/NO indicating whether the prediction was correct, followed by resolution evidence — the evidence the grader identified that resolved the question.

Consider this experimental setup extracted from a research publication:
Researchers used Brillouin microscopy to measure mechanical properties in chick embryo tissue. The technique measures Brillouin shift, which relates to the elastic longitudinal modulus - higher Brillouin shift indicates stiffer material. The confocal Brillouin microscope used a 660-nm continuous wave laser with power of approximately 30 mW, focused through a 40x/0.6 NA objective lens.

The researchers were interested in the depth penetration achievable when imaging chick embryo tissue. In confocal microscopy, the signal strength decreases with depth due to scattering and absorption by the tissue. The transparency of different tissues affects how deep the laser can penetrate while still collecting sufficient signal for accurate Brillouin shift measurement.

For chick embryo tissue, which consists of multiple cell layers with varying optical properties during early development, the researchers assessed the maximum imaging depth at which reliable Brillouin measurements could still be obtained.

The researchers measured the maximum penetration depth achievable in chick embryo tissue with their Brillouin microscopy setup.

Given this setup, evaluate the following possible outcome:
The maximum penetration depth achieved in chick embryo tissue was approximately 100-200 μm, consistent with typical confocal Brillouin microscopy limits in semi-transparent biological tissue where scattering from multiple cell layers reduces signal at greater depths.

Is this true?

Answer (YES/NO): YES